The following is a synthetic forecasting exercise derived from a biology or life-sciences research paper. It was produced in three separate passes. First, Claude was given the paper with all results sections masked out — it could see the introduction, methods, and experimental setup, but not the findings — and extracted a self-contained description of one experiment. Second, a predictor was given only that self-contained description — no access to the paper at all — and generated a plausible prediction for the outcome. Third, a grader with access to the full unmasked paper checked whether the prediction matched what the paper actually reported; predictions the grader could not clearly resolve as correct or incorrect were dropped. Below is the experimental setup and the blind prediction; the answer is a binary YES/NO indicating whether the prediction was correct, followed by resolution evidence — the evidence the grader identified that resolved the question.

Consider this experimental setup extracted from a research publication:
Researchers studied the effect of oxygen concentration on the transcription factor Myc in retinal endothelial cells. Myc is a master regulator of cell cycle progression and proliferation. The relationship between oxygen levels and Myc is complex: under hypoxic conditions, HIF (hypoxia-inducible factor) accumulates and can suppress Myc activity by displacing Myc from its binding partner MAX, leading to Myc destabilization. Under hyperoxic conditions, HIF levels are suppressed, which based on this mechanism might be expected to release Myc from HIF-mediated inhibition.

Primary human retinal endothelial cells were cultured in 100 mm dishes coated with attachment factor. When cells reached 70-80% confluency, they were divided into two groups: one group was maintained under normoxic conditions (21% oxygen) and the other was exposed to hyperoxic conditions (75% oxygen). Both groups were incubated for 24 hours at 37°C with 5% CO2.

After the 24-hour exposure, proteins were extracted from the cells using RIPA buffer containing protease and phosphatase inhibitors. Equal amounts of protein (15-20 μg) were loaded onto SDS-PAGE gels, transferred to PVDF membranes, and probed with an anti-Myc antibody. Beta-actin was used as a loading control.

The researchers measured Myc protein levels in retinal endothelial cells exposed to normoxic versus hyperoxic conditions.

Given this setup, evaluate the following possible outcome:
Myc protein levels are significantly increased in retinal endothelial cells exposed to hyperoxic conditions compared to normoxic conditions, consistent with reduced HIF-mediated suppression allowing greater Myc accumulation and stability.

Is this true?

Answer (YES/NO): NO